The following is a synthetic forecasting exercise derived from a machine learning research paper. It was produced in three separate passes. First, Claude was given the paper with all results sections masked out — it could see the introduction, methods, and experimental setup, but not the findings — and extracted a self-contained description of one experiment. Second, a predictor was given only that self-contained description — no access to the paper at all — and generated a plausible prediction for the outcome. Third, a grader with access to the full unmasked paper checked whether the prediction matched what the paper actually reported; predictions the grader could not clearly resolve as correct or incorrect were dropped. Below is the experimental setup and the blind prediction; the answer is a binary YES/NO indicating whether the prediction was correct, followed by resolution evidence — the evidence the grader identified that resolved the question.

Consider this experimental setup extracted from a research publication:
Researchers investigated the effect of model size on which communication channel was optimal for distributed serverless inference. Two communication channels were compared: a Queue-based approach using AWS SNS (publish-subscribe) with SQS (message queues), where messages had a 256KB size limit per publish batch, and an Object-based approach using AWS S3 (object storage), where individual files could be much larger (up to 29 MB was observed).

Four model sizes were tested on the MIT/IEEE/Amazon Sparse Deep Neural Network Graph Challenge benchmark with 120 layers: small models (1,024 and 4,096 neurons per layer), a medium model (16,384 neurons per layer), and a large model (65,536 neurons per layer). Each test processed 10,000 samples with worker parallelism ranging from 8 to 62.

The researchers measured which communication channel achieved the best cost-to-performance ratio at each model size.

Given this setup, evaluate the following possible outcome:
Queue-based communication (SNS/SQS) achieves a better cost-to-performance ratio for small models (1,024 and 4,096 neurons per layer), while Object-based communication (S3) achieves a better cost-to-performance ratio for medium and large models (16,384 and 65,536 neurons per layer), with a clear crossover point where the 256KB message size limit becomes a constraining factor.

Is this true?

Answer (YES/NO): NO